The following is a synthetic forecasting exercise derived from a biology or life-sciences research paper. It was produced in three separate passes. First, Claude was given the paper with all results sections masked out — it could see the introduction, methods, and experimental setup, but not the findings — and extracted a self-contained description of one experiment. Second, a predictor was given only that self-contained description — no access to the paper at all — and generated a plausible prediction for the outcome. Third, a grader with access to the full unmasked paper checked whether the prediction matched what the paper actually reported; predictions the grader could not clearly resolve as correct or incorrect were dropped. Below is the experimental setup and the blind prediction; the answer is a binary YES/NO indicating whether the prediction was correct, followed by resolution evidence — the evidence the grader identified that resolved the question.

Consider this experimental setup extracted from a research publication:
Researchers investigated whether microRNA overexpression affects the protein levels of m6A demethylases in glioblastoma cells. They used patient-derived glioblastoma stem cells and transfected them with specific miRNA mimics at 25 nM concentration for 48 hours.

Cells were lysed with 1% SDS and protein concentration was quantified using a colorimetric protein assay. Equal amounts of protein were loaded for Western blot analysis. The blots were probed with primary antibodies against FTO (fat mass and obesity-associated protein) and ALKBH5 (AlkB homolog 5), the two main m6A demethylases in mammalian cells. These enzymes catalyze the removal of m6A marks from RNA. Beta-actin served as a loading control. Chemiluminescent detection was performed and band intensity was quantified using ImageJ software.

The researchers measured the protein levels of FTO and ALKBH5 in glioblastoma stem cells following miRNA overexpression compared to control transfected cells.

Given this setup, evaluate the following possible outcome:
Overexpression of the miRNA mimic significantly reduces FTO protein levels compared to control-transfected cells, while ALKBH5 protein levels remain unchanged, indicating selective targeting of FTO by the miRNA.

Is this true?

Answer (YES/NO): NO